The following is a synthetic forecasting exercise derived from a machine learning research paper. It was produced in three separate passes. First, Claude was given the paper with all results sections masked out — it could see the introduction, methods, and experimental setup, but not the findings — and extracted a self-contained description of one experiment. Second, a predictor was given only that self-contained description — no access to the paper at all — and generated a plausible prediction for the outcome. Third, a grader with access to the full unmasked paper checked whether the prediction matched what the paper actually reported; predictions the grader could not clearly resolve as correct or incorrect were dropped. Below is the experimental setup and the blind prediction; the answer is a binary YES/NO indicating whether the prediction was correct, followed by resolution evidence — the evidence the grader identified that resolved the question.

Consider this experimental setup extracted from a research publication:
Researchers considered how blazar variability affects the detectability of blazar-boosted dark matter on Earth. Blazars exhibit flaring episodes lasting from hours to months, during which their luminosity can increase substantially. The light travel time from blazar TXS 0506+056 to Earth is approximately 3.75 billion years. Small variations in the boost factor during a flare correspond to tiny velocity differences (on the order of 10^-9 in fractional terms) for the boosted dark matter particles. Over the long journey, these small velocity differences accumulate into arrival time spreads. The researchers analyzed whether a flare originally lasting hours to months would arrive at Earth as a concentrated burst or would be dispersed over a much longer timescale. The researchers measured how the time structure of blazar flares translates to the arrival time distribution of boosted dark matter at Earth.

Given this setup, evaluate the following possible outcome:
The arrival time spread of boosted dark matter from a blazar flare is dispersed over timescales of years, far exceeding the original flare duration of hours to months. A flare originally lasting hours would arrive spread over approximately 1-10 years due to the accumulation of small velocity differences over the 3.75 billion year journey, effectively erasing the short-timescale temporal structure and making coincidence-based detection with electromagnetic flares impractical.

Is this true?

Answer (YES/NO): YES